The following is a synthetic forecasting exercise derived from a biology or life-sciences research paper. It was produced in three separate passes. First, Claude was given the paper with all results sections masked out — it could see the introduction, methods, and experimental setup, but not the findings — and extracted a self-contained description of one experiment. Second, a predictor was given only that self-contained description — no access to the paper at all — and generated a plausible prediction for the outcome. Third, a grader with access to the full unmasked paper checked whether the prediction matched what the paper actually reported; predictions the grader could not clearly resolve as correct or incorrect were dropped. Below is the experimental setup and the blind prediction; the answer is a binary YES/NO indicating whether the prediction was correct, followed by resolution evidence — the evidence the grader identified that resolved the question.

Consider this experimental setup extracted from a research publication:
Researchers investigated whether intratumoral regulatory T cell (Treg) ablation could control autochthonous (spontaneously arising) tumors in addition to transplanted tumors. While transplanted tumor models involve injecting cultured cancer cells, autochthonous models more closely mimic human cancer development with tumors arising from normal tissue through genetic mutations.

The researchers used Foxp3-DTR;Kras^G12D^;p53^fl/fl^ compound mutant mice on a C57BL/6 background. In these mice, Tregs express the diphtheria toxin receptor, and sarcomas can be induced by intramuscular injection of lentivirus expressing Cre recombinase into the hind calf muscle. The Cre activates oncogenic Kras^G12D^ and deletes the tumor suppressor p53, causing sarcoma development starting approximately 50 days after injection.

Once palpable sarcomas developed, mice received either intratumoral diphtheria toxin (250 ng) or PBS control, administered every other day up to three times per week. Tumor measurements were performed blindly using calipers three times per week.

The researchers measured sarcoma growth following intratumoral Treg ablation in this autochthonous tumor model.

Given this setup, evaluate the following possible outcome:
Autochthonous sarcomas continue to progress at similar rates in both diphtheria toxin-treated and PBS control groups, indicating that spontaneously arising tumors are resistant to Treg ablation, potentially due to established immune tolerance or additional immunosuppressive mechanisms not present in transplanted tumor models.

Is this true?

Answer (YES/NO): NO